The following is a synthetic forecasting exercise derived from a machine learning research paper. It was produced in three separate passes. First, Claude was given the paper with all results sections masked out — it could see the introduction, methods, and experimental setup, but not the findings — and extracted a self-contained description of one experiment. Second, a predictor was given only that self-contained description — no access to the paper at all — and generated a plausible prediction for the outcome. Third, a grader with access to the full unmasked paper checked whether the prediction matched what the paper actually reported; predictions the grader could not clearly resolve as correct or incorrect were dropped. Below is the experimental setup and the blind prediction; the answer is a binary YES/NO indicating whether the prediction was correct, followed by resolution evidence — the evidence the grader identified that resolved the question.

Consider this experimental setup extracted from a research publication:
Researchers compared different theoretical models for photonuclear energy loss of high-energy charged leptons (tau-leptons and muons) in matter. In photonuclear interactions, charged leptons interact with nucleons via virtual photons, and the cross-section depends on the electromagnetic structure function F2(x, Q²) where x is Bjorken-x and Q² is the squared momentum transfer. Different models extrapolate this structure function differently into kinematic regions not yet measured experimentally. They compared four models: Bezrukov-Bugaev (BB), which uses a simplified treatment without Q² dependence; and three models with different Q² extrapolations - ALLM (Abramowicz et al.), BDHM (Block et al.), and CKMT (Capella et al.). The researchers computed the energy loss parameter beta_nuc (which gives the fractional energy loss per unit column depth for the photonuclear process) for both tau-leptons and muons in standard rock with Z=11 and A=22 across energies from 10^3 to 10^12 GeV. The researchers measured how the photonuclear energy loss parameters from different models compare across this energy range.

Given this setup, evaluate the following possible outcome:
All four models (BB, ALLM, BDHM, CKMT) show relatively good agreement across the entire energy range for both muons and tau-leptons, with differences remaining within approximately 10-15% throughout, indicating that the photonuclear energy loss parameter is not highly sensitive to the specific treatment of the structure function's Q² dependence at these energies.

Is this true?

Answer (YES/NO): NO